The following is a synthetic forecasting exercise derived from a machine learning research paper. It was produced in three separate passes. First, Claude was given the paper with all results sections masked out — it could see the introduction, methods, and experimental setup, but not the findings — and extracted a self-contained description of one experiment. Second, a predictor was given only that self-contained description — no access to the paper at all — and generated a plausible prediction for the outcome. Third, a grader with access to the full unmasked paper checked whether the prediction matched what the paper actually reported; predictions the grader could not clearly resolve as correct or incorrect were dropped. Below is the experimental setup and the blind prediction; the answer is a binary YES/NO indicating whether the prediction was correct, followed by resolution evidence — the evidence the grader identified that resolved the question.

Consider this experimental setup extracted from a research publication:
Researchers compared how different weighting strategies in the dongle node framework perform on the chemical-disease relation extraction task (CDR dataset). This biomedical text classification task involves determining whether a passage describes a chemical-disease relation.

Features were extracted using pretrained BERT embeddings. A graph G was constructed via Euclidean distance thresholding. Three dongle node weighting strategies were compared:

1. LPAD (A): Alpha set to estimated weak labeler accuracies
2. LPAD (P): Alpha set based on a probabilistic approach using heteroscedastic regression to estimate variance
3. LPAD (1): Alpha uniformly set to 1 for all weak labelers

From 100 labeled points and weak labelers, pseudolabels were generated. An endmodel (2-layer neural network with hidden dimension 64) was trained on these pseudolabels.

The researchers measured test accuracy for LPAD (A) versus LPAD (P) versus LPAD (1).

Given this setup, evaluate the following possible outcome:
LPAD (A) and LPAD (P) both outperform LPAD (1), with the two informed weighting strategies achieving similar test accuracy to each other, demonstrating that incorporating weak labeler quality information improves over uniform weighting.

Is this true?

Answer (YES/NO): YES